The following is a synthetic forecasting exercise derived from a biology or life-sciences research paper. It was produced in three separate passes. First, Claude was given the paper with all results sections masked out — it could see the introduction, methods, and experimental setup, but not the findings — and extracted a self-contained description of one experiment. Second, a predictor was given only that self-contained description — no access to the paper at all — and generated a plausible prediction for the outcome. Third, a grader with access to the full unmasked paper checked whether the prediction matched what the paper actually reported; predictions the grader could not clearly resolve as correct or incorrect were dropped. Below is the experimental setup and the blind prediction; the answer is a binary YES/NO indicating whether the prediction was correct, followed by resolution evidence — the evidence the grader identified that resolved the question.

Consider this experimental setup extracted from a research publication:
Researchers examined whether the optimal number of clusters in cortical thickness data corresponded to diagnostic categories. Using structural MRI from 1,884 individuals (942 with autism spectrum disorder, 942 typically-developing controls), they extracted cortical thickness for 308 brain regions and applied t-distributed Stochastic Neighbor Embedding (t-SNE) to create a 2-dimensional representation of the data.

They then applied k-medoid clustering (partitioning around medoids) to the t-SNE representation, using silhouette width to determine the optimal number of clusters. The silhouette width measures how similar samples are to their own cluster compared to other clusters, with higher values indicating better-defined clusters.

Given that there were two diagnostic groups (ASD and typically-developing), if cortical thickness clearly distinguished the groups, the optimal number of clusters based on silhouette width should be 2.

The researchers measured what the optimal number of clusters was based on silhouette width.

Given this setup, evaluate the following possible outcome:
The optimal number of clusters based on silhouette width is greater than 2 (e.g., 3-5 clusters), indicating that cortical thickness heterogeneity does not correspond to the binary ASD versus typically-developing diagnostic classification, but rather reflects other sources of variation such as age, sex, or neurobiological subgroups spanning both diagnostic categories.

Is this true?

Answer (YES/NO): NO